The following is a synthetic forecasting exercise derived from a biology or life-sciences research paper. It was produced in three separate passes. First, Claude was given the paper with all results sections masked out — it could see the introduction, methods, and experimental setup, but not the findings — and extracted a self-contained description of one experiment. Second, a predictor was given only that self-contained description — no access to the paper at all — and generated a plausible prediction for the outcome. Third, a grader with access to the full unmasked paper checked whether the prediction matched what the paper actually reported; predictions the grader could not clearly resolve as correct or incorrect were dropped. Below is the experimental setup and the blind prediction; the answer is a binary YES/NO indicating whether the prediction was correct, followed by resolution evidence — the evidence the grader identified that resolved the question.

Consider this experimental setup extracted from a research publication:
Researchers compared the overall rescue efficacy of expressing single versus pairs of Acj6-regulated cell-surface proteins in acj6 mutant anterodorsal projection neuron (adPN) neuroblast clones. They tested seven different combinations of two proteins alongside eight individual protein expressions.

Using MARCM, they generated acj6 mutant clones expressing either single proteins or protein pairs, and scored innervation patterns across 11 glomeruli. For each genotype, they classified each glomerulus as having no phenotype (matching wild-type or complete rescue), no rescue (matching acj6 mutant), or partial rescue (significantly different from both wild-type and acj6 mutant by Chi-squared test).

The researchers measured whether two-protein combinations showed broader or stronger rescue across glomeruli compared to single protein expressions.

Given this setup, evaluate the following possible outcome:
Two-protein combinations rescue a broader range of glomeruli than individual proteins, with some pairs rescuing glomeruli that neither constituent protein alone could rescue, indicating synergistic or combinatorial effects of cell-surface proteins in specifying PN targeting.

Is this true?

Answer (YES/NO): YES